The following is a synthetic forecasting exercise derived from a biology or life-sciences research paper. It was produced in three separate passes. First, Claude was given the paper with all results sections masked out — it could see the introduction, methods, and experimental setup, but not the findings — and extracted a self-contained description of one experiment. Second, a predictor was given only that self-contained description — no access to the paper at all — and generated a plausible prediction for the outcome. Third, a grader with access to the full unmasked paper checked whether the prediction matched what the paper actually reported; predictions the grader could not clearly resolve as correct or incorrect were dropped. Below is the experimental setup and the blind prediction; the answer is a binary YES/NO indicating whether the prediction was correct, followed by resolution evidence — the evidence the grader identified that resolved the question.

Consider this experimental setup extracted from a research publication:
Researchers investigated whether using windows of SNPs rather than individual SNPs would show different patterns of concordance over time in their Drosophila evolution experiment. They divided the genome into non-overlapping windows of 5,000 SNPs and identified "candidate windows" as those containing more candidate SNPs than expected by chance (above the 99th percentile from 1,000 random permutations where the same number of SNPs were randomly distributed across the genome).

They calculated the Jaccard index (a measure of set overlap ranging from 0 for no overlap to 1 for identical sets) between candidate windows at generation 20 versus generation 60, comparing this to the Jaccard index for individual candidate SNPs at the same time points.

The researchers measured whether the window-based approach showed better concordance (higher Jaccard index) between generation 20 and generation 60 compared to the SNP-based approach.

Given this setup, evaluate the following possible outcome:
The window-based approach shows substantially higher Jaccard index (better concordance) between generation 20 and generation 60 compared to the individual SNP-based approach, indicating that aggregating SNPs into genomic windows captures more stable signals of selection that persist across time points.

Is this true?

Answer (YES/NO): YES